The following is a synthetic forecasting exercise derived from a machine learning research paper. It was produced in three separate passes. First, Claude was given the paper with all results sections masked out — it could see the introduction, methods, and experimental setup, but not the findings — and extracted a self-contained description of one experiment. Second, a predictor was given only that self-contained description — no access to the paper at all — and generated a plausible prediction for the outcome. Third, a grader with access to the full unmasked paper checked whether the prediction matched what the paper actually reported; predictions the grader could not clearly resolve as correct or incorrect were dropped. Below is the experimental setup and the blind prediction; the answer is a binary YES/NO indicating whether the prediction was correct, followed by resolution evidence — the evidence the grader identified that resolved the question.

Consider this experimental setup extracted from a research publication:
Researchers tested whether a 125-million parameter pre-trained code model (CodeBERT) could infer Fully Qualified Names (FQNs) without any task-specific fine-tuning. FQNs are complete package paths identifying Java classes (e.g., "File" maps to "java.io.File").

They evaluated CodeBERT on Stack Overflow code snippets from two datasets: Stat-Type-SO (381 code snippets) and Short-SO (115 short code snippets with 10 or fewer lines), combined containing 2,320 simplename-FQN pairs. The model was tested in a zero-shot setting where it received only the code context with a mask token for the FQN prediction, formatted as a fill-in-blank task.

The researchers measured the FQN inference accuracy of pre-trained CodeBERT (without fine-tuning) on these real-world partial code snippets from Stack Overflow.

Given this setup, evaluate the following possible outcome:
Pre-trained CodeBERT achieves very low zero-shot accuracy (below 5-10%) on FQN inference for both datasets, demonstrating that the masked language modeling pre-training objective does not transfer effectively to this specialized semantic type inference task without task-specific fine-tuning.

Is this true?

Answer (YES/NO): NO